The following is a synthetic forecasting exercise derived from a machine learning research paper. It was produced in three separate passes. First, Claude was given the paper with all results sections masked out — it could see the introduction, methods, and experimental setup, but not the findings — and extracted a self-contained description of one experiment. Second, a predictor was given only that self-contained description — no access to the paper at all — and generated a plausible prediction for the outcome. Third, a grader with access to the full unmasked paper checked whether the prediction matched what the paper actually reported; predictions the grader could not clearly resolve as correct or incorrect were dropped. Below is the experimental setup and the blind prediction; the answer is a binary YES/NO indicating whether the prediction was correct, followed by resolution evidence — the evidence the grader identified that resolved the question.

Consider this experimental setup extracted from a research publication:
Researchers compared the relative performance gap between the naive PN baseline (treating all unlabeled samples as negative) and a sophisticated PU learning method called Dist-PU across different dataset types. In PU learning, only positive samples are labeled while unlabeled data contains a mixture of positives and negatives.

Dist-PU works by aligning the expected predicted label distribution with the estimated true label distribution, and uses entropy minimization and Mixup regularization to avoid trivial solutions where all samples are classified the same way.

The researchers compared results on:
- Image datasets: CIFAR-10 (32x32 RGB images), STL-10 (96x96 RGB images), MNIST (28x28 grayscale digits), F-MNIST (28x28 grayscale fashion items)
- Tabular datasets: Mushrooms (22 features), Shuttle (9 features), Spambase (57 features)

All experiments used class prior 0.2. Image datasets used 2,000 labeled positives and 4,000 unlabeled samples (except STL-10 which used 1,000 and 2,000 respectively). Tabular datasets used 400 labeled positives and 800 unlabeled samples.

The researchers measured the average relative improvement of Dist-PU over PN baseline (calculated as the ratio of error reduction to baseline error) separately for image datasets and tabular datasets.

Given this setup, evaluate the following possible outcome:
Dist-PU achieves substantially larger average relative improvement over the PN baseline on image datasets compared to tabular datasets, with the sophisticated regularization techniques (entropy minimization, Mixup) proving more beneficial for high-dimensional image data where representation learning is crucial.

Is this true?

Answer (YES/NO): NO